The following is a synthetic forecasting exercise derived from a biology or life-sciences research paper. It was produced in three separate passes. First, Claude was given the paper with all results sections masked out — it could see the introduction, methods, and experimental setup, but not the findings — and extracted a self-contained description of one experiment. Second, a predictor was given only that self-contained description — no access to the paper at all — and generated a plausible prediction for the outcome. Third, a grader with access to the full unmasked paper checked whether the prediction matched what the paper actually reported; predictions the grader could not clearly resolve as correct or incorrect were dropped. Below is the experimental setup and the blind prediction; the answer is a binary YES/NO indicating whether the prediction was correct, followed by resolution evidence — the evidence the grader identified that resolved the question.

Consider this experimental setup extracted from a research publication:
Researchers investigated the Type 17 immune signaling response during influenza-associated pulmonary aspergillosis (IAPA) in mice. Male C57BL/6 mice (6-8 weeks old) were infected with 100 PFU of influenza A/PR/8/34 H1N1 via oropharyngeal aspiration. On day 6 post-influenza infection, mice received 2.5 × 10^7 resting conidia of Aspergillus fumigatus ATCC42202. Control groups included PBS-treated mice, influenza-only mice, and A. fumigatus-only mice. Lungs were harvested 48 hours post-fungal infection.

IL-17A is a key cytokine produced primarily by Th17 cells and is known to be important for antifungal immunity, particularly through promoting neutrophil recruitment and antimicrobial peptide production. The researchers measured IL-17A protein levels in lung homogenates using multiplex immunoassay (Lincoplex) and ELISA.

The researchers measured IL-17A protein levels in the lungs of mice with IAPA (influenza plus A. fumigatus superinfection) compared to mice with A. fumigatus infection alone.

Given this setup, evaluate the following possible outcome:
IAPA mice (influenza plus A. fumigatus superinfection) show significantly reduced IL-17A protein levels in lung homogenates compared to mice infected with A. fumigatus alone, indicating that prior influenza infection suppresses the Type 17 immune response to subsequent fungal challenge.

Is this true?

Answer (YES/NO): YES